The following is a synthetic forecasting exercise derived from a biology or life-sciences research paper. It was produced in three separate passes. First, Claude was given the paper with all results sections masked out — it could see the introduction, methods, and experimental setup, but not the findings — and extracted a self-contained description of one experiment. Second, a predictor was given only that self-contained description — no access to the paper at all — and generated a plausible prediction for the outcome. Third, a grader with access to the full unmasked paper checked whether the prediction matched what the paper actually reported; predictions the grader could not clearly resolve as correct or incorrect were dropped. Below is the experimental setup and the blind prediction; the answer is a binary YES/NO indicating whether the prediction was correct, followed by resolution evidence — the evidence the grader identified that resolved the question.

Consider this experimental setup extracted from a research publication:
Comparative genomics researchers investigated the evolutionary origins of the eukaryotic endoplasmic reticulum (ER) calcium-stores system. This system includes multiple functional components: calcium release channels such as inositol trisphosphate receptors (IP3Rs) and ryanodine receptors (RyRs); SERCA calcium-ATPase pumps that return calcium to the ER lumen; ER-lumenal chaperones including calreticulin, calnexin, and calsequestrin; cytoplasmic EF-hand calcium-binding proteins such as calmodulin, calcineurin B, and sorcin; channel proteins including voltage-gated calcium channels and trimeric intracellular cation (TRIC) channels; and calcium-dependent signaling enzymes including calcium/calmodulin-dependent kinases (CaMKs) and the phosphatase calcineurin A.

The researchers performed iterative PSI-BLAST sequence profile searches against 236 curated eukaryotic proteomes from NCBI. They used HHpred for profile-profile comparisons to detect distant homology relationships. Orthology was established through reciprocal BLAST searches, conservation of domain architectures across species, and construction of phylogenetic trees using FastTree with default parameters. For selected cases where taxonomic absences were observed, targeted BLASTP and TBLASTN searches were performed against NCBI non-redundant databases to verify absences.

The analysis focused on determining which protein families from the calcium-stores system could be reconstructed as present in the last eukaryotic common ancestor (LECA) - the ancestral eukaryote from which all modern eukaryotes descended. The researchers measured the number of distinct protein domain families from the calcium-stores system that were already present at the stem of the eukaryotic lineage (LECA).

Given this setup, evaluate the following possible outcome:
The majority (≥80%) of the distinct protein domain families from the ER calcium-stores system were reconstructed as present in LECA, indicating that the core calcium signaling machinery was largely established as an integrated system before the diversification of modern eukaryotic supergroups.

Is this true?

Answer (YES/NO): NO